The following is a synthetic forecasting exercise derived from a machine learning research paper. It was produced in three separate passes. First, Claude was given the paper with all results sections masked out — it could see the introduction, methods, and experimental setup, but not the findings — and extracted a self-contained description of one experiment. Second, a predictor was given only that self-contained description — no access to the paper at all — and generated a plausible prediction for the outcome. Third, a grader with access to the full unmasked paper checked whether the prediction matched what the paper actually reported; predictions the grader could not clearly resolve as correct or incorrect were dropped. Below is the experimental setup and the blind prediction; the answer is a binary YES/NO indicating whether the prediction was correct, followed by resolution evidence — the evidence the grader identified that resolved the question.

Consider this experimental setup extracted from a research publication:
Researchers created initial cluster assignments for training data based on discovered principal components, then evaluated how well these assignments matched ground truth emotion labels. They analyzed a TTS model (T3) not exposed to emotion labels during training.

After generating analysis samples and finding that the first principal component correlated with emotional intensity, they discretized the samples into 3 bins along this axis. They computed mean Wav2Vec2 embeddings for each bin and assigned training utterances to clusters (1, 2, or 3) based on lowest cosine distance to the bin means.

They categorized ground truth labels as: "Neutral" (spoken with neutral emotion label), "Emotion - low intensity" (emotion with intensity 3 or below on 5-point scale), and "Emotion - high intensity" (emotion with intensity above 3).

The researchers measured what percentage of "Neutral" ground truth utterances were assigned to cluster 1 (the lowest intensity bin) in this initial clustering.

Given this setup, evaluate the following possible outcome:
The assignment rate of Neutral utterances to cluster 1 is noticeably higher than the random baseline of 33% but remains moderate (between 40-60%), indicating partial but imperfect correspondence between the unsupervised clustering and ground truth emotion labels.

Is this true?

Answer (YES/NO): YES